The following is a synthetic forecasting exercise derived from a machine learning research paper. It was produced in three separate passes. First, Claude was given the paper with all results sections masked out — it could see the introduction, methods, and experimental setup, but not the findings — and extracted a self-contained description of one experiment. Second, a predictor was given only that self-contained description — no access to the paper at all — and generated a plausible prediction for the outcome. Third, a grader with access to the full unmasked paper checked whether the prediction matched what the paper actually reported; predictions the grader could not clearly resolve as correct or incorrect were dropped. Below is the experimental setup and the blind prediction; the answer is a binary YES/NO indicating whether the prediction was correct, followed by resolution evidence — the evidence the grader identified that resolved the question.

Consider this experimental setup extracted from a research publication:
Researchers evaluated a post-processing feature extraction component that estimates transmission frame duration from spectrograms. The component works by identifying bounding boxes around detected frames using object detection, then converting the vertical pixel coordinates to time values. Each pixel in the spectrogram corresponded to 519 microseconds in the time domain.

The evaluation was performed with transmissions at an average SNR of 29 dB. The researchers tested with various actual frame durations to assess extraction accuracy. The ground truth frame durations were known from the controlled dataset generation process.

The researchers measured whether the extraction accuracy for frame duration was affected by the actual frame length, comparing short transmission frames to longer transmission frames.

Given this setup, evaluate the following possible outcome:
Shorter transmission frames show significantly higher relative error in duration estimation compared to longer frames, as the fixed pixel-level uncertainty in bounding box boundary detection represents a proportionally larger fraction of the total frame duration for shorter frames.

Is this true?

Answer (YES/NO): YES